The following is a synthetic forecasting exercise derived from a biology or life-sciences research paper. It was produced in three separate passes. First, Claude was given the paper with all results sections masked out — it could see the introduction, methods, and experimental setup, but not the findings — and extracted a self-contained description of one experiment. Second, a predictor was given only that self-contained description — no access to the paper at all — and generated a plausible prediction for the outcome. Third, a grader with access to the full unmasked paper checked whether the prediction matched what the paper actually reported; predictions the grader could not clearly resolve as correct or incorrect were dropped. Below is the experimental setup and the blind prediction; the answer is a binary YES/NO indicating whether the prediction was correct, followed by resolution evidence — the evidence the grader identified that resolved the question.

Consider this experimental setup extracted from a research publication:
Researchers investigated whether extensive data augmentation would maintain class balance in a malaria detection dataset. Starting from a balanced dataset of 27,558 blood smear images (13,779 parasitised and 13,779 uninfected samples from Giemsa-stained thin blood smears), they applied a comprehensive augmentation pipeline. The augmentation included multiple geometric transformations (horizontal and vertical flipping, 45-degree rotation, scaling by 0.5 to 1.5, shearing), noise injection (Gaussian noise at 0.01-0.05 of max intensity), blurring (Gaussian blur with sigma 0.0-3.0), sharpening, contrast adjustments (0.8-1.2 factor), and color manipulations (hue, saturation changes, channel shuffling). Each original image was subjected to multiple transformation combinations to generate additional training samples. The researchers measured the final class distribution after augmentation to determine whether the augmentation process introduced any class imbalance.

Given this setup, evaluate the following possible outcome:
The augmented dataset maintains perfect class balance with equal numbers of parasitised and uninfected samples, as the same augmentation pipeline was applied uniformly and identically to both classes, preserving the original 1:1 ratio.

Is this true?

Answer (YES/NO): YES